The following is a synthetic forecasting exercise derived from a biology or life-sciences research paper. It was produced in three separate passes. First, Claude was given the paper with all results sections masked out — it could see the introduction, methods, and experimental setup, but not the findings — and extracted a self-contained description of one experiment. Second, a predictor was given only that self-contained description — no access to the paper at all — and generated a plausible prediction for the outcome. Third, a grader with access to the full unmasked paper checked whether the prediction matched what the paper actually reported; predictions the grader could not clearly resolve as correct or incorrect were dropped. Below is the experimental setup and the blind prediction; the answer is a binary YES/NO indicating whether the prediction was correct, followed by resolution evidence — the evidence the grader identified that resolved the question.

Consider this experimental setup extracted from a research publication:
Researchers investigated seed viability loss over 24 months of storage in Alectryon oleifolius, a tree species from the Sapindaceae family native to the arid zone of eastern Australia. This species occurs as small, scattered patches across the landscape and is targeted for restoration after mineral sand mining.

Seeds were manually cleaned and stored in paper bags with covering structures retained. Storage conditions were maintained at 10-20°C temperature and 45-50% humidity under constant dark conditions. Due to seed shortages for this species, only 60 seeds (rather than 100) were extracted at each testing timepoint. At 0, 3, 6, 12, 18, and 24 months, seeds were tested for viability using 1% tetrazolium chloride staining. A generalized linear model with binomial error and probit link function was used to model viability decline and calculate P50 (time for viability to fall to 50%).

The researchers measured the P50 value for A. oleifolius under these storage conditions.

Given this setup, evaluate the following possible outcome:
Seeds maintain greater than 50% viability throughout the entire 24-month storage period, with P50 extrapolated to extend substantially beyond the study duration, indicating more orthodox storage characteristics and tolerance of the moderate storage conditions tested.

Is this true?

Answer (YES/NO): NO